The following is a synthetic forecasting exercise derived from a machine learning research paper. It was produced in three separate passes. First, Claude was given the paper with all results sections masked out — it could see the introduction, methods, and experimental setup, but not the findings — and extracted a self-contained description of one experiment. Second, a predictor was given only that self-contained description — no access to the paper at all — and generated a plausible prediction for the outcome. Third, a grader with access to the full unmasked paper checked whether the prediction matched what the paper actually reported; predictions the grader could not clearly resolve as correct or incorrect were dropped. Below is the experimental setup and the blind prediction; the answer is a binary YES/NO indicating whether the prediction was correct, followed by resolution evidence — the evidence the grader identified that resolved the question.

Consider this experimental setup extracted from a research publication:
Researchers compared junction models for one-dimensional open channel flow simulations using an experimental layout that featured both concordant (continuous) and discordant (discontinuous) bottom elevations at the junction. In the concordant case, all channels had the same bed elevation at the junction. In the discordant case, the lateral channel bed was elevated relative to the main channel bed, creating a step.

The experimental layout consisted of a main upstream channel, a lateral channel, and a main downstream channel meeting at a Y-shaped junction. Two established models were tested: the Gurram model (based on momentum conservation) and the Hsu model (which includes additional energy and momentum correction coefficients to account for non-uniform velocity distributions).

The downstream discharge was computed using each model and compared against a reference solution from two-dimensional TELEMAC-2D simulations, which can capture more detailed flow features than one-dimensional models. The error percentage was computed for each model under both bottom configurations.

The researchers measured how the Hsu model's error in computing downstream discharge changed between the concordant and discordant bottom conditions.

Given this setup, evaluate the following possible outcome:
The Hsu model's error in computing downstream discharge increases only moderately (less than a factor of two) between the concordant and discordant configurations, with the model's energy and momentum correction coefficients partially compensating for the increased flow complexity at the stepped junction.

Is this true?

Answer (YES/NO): NO